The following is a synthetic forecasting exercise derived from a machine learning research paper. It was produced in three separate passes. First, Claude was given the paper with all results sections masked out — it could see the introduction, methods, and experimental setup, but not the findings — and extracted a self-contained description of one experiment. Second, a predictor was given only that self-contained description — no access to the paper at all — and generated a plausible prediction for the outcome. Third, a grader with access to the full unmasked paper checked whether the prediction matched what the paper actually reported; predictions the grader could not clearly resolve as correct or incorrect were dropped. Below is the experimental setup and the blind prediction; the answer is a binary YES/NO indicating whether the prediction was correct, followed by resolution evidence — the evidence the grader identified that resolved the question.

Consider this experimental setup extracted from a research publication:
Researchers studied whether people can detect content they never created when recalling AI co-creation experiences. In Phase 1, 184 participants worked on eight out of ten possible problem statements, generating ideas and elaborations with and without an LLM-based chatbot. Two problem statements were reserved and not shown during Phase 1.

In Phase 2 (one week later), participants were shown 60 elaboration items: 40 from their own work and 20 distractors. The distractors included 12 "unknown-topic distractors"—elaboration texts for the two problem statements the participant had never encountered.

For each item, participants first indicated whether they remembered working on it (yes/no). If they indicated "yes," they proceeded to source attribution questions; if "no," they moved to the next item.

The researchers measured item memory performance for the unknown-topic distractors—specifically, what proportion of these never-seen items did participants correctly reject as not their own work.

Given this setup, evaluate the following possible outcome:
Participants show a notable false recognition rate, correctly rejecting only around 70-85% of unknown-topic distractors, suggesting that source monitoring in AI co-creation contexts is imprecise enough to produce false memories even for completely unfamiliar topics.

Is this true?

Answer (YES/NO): YES